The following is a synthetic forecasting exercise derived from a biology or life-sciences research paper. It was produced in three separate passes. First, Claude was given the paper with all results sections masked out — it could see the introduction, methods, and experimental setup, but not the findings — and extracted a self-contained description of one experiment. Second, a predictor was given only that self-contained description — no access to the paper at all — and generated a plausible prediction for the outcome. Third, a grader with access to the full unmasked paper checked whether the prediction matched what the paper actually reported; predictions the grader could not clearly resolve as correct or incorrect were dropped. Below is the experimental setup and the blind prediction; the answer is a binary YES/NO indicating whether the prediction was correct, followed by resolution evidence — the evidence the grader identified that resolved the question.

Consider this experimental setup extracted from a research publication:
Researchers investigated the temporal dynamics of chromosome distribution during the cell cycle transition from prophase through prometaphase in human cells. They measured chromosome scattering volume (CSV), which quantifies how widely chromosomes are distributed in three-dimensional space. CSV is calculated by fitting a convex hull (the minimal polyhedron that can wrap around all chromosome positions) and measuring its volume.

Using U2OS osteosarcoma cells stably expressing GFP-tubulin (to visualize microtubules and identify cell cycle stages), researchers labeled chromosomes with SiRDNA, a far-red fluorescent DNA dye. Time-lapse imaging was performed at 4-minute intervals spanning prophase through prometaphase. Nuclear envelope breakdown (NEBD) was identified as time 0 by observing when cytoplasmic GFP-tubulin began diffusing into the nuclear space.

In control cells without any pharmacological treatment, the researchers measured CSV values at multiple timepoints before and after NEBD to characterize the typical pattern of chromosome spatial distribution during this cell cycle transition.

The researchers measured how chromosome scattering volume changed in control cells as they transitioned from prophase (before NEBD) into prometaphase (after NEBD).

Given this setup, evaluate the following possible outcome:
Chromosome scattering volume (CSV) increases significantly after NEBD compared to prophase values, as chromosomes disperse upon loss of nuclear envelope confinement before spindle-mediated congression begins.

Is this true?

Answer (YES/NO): NO